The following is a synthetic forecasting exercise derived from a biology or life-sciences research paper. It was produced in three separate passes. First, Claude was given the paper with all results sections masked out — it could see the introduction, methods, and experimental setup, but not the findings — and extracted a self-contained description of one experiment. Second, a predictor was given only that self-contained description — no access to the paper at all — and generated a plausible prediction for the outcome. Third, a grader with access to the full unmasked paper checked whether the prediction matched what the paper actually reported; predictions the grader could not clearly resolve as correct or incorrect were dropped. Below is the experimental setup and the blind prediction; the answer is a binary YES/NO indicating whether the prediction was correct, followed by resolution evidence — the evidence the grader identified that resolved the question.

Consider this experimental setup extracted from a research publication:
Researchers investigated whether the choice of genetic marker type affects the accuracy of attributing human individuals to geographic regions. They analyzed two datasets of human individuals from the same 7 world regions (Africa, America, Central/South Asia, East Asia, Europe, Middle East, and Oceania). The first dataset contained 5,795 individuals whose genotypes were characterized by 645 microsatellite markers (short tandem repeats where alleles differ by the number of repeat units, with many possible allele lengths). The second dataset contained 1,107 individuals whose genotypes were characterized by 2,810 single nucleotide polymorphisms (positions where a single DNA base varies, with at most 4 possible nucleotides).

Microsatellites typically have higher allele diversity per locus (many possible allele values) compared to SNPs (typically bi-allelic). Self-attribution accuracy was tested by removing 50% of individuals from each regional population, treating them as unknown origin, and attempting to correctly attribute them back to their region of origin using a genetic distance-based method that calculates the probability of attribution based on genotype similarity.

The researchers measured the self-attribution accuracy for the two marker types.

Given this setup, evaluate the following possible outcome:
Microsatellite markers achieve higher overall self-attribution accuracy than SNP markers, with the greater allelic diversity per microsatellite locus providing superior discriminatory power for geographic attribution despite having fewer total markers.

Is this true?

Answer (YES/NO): NO